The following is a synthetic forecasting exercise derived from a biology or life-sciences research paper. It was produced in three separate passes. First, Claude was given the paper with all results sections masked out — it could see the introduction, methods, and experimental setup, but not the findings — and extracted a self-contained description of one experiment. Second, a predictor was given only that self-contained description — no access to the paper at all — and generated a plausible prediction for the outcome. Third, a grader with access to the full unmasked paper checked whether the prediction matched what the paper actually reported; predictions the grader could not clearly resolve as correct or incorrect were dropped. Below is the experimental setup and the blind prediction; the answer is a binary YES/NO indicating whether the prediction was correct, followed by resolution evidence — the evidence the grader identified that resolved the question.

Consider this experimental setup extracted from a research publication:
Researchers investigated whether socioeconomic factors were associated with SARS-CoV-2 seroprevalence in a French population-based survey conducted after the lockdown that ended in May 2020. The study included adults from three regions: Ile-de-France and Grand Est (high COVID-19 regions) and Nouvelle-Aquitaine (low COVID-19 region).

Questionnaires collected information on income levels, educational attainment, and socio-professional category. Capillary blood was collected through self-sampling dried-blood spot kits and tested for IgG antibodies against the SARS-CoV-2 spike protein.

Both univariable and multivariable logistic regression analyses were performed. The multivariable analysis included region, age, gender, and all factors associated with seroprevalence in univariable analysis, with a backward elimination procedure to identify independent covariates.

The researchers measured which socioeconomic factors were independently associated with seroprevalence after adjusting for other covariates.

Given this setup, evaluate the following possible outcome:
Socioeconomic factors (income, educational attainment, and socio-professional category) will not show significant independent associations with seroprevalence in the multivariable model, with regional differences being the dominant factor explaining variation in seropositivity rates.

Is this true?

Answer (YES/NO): YES